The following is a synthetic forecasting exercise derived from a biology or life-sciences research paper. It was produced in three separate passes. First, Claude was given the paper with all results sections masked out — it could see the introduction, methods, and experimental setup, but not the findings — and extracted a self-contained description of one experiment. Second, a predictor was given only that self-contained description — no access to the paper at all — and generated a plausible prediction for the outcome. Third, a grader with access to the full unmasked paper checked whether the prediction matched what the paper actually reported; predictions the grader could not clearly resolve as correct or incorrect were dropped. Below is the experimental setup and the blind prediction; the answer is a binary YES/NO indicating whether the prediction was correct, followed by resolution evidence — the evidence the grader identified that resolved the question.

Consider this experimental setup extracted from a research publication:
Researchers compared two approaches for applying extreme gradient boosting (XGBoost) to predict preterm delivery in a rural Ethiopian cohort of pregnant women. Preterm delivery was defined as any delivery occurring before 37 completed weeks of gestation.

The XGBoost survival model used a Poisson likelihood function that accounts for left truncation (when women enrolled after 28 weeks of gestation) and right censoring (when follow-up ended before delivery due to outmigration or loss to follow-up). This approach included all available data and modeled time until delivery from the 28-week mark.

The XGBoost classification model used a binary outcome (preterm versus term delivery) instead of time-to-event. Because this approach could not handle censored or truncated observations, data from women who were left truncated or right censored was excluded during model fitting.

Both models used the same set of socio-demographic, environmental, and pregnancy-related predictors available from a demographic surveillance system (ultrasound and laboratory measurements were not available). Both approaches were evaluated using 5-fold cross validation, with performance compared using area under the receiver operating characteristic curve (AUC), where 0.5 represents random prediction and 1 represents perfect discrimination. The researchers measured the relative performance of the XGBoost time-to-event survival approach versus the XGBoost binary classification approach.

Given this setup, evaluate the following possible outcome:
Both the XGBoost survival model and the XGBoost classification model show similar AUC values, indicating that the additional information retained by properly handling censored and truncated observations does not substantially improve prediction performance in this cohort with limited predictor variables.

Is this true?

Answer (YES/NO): NO